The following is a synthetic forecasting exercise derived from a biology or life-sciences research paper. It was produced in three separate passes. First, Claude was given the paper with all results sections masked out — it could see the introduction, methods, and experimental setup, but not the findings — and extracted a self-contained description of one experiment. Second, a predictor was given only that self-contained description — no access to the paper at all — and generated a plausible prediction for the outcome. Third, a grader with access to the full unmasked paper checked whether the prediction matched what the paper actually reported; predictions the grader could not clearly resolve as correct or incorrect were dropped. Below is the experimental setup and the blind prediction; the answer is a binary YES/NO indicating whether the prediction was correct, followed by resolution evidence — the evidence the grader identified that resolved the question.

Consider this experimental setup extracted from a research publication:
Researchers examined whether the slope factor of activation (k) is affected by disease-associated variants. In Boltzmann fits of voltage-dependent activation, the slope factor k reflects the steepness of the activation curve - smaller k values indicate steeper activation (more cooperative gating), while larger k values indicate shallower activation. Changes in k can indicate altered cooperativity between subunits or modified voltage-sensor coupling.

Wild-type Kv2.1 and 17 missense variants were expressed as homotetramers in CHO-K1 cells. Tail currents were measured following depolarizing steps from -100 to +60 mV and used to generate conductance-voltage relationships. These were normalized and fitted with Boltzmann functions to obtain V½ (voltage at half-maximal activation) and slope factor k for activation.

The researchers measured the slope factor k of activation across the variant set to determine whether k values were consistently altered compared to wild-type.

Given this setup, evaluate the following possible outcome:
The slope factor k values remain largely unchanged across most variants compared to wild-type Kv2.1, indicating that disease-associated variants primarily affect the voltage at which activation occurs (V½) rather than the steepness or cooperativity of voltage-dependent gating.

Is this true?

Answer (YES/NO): YES